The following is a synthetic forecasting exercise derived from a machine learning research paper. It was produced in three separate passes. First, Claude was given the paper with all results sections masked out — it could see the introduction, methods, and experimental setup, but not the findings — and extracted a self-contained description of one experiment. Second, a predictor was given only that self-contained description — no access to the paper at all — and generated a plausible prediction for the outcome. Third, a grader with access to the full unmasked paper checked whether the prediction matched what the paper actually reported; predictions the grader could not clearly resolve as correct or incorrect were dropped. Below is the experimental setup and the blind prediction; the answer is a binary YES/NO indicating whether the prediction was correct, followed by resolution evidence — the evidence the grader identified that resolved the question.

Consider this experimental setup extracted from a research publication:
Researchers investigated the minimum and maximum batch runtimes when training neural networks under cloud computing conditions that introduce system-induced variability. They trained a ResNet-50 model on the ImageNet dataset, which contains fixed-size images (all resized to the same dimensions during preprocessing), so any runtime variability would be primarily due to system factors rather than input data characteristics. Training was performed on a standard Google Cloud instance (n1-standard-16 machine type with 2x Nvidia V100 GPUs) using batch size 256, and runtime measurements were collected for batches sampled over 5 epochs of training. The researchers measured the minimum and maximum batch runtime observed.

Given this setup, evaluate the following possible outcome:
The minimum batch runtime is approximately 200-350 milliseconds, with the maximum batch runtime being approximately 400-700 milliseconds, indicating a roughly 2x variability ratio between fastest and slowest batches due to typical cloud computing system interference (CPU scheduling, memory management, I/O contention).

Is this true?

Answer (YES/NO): NO